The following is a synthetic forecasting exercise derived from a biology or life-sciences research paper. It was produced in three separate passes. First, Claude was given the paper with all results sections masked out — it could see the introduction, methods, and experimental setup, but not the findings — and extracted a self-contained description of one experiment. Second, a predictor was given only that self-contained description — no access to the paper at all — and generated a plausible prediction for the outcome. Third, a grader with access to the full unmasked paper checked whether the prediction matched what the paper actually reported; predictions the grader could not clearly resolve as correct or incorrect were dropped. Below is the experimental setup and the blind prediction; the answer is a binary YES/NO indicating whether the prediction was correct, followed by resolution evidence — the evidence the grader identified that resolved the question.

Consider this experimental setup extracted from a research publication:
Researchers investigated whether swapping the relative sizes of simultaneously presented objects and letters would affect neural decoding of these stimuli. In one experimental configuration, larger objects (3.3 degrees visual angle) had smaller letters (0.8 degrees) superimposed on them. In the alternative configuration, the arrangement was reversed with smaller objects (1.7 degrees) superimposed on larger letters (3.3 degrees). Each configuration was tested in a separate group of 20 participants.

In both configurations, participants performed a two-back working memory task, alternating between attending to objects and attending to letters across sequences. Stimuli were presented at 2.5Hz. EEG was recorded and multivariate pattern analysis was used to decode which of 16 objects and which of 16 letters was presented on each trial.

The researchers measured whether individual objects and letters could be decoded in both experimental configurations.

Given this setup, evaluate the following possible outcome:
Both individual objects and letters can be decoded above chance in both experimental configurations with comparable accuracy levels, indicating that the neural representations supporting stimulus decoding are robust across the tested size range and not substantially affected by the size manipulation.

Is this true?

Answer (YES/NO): NO